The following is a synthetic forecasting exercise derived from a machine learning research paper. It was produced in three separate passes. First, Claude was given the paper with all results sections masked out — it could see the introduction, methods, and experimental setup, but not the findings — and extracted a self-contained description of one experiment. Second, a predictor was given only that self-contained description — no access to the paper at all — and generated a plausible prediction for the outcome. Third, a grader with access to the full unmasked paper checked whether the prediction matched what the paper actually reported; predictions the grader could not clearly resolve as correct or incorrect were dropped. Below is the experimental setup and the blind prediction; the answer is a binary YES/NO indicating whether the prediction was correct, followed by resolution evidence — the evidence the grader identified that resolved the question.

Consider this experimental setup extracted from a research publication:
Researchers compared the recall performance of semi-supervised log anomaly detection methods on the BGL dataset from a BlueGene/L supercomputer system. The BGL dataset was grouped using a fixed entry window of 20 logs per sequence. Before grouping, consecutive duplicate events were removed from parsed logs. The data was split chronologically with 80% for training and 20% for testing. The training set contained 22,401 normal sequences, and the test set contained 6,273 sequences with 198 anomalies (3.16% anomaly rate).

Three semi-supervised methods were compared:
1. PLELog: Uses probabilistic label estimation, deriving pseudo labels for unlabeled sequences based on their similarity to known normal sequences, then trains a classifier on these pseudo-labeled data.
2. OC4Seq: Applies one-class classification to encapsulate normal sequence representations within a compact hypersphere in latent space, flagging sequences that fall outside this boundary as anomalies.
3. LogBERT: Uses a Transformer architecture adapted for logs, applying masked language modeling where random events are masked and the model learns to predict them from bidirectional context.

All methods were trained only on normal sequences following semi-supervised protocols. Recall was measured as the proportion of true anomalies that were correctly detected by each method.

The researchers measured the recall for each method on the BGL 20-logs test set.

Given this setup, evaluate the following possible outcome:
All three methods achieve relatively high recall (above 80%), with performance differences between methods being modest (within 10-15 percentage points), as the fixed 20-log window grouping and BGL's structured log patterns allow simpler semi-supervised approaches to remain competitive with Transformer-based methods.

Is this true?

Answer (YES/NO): NO